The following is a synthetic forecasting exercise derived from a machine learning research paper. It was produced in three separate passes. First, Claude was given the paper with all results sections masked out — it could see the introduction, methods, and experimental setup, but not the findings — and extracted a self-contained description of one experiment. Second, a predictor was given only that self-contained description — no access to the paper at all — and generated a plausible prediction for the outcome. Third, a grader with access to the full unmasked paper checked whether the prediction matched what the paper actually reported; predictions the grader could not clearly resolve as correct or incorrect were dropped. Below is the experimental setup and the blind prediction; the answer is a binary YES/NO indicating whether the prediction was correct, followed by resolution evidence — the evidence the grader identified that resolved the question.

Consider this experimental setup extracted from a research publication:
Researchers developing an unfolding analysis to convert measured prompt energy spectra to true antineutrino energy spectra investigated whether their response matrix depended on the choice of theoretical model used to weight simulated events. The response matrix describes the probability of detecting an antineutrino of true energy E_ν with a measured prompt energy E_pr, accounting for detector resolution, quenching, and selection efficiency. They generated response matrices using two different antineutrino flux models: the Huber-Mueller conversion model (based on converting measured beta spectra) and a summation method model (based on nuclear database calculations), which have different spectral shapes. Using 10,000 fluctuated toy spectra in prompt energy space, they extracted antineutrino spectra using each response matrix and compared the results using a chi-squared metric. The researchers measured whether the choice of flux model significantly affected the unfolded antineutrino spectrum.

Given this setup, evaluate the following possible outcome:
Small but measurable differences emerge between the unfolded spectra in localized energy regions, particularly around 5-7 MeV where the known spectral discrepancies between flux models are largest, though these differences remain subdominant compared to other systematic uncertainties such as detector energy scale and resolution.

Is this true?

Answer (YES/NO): NO